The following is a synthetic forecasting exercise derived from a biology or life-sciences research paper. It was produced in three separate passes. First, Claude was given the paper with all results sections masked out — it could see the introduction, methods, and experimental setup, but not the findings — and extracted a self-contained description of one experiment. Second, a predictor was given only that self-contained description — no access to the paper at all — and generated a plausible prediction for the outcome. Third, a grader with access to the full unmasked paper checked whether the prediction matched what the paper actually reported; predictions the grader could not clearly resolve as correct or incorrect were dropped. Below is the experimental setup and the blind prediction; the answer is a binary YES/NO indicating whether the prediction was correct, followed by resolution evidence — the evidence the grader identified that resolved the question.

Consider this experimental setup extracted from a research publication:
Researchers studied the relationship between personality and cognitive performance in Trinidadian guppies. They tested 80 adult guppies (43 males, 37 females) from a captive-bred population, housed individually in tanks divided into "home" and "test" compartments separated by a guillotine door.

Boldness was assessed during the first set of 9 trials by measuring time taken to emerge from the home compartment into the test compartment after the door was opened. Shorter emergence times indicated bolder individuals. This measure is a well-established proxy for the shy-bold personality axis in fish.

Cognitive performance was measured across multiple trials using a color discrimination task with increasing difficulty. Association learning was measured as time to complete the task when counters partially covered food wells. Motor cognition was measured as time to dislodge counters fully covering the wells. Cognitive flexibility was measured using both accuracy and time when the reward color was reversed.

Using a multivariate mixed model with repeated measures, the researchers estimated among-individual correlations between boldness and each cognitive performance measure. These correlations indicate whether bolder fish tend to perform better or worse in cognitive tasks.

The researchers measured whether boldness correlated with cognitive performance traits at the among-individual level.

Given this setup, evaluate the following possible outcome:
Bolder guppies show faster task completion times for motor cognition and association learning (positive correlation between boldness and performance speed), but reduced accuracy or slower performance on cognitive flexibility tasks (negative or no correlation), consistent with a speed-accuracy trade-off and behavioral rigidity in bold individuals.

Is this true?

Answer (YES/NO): NO